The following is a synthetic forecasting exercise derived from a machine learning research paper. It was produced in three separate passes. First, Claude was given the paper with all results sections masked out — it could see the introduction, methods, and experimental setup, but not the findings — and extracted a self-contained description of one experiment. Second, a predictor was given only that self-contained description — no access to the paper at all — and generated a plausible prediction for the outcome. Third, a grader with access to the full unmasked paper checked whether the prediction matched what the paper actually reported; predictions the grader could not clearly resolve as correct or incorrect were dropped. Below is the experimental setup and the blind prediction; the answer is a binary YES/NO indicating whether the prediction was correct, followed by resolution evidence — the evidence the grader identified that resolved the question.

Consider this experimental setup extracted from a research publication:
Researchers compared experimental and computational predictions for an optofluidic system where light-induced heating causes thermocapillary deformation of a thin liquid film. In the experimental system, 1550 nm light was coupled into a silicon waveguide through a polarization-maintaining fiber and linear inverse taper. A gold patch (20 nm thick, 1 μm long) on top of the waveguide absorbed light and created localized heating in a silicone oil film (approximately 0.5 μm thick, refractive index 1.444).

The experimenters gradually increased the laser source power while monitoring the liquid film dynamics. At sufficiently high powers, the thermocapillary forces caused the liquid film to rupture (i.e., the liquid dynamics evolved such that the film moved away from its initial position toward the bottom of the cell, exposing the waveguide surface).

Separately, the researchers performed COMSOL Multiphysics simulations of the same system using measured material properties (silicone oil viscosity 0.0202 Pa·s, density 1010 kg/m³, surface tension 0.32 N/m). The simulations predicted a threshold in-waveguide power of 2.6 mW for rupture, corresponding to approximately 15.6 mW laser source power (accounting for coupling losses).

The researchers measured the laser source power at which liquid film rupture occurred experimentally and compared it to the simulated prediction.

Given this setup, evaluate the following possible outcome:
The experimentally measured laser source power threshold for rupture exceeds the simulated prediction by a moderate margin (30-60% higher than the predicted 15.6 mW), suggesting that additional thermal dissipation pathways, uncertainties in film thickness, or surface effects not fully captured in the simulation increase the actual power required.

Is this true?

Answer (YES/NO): NO